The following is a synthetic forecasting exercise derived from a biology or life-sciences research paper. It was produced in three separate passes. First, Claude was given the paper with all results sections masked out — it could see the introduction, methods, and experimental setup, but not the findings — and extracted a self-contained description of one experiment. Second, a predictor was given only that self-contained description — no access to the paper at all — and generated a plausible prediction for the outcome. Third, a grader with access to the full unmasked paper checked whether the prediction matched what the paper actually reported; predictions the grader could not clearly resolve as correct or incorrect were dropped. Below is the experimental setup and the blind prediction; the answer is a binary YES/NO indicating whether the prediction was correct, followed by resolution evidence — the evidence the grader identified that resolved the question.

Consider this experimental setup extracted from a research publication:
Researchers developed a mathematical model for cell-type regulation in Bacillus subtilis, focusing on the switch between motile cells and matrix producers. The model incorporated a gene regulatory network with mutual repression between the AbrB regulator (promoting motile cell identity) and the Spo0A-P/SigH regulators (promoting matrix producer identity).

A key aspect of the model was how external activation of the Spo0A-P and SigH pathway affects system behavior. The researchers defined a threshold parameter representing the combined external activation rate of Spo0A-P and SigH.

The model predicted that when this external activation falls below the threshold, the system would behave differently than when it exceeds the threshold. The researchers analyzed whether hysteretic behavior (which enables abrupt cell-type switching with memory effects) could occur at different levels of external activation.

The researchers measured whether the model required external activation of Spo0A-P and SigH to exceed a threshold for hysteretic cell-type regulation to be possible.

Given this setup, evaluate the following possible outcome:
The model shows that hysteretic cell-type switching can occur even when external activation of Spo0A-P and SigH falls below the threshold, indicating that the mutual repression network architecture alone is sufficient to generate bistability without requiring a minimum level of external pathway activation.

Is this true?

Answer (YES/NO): NO